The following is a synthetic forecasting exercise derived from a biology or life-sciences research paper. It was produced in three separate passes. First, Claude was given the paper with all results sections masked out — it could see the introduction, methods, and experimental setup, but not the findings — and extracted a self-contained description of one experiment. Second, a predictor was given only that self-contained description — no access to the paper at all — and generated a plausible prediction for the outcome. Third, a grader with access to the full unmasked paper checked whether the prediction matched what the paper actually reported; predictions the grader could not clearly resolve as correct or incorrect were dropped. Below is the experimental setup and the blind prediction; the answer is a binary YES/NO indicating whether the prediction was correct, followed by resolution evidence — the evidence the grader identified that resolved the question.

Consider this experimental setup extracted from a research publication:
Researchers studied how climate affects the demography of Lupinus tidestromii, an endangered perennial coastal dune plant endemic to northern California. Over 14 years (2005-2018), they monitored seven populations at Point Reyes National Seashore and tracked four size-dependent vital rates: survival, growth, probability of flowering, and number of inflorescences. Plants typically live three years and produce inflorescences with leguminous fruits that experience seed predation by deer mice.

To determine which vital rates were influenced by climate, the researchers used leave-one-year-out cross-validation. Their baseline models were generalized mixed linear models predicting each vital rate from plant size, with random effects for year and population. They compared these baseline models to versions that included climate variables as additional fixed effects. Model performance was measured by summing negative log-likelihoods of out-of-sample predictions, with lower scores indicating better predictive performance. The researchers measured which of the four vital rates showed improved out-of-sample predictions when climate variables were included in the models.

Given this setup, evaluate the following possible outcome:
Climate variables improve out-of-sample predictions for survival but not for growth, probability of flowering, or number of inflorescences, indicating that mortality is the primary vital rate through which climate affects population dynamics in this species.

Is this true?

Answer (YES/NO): NO